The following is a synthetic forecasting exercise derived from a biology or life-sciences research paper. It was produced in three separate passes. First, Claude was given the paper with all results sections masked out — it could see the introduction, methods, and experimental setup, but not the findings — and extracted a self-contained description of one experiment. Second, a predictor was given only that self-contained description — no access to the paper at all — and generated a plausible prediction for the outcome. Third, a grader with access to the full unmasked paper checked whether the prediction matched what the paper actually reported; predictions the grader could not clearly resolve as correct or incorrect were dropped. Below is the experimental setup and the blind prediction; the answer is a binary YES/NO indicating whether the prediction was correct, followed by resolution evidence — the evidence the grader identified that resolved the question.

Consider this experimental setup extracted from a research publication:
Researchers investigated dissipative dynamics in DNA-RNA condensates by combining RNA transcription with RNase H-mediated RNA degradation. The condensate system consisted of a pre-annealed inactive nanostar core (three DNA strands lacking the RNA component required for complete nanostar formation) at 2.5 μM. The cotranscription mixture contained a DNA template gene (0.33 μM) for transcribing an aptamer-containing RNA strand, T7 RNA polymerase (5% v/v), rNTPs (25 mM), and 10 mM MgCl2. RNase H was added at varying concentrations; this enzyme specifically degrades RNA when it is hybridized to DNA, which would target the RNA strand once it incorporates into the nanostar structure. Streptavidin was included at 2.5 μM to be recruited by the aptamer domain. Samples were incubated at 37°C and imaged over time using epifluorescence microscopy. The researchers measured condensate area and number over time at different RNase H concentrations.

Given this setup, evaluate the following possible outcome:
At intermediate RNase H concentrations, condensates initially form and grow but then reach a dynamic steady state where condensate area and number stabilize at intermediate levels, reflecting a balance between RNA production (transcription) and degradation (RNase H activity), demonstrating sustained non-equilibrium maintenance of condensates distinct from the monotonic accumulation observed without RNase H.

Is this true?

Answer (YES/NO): NO